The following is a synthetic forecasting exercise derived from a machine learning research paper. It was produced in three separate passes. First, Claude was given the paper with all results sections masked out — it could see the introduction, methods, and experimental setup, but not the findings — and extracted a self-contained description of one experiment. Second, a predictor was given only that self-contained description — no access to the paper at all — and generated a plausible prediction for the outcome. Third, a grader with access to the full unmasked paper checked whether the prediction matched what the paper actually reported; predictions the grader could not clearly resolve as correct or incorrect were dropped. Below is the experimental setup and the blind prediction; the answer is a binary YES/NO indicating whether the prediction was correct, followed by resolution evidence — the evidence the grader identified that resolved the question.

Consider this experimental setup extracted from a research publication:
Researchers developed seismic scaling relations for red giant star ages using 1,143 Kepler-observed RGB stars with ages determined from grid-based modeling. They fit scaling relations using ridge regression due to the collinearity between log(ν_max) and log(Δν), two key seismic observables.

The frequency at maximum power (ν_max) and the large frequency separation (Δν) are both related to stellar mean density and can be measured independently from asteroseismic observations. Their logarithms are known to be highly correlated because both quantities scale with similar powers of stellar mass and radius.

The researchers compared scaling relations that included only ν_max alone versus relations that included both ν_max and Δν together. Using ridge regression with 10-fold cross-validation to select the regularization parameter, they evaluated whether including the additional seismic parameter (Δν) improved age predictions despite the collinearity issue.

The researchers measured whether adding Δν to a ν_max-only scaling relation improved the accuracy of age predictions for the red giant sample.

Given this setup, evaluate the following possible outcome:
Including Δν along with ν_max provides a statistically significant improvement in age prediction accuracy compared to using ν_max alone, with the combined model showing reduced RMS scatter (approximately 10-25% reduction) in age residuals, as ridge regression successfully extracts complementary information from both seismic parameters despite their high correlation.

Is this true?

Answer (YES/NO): NO